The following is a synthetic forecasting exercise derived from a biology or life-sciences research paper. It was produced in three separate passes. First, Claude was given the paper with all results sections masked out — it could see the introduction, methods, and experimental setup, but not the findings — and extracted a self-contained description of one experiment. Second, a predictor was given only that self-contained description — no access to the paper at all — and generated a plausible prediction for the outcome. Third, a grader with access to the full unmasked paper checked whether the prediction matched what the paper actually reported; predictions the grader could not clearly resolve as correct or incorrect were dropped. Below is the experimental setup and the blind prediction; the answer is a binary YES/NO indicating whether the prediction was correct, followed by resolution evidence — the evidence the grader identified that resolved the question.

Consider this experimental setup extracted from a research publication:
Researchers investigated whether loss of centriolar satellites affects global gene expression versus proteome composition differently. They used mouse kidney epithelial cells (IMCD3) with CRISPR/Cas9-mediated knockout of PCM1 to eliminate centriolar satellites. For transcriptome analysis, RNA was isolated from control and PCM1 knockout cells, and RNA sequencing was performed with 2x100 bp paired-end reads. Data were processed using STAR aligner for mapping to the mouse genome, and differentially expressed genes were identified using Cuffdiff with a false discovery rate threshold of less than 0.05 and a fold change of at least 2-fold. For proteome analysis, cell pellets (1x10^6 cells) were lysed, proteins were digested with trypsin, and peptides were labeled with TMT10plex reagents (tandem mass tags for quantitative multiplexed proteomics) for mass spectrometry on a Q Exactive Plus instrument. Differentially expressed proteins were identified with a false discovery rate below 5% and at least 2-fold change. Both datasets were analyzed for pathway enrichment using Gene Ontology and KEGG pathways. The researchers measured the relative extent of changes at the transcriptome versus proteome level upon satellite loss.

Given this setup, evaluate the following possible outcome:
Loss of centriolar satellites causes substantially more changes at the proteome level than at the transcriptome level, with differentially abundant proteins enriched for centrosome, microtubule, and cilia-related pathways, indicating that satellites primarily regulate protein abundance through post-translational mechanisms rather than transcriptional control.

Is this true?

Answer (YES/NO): YES